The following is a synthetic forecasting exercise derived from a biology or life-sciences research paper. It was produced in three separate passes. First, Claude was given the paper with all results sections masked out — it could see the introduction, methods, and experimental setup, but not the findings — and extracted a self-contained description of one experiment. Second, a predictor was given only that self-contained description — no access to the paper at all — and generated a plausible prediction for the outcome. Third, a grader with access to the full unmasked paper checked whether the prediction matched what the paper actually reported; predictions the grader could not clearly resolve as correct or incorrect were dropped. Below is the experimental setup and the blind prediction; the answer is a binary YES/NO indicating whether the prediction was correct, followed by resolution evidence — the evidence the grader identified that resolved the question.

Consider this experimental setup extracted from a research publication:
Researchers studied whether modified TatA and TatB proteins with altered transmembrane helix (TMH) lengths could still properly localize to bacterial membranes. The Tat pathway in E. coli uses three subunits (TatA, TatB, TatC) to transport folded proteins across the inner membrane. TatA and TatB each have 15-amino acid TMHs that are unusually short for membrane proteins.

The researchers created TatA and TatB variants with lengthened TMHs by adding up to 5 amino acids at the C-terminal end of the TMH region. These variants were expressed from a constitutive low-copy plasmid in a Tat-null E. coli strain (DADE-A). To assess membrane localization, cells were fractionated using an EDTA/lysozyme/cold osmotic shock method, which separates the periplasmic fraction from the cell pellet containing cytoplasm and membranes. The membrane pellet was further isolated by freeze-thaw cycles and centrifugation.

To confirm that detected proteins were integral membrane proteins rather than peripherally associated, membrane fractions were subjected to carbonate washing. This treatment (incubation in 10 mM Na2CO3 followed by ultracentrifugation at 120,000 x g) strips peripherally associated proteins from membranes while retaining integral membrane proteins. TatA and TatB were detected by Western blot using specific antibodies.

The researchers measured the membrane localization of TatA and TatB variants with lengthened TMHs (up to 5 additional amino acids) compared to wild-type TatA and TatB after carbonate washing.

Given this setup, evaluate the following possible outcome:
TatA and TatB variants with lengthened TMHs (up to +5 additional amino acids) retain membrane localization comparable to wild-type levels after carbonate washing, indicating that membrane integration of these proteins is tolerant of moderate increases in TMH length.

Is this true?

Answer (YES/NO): YES